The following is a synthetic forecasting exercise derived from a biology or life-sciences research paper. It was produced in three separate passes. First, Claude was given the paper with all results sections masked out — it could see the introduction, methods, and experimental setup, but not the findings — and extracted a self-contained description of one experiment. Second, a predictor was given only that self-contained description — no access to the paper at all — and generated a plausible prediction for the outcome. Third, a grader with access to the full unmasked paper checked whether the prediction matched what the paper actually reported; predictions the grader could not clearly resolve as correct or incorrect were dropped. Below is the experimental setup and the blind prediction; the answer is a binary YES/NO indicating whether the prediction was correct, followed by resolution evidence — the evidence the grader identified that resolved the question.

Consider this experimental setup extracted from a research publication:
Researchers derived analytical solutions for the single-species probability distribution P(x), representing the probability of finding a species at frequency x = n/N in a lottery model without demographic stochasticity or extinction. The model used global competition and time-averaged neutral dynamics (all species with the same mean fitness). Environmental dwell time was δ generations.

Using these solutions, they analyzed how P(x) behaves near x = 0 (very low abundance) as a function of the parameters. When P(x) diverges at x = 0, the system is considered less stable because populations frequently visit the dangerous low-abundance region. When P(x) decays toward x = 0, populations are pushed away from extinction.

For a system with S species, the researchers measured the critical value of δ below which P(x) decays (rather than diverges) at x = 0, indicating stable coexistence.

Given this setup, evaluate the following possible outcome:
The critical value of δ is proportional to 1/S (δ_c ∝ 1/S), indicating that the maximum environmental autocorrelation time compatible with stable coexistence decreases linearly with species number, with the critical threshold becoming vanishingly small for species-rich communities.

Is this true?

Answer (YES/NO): YES